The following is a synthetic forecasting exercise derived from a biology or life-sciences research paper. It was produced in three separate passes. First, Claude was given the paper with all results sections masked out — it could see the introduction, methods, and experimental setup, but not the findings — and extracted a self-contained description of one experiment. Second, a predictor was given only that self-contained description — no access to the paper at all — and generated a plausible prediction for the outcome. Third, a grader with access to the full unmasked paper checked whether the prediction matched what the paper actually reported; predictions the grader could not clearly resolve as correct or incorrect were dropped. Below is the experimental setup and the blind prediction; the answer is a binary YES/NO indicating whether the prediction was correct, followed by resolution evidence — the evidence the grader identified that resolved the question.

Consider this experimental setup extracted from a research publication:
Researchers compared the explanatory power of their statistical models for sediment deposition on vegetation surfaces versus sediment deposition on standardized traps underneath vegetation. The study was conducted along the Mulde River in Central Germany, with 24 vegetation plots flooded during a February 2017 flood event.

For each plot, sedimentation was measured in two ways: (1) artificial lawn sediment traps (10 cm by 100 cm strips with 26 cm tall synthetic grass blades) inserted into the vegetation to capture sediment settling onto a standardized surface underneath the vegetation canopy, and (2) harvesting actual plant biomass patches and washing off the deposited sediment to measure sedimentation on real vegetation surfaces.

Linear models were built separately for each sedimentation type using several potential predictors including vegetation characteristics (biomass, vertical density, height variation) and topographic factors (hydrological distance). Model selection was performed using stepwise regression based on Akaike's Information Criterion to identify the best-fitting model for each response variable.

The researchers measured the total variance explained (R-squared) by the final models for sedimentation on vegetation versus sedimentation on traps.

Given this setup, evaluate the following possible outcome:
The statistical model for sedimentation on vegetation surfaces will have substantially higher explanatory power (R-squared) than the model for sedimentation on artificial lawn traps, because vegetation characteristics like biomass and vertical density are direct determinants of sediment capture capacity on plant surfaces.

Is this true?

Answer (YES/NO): YES